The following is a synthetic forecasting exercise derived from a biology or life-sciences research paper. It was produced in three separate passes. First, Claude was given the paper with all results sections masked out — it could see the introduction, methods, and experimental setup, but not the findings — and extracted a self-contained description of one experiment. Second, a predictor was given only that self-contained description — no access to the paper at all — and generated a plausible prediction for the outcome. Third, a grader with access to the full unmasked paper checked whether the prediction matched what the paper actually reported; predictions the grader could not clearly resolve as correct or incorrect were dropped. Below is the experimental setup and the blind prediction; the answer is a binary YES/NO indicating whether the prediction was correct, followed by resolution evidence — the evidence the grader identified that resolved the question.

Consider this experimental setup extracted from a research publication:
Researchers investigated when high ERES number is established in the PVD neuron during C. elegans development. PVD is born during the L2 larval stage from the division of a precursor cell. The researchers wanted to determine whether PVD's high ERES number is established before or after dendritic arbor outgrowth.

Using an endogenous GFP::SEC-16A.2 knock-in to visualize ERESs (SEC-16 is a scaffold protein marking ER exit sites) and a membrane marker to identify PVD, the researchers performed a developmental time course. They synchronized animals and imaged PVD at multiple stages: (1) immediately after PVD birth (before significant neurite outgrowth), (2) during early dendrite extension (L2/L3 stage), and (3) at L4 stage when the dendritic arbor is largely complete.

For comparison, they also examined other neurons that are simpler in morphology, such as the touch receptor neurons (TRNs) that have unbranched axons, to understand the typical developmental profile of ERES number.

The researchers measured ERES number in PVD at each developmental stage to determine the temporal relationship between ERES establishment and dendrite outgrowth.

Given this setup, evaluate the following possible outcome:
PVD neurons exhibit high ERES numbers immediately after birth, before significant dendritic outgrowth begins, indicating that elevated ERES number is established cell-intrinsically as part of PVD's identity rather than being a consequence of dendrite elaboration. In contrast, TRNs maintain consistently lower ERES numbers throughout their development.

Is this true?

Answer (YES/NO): YES